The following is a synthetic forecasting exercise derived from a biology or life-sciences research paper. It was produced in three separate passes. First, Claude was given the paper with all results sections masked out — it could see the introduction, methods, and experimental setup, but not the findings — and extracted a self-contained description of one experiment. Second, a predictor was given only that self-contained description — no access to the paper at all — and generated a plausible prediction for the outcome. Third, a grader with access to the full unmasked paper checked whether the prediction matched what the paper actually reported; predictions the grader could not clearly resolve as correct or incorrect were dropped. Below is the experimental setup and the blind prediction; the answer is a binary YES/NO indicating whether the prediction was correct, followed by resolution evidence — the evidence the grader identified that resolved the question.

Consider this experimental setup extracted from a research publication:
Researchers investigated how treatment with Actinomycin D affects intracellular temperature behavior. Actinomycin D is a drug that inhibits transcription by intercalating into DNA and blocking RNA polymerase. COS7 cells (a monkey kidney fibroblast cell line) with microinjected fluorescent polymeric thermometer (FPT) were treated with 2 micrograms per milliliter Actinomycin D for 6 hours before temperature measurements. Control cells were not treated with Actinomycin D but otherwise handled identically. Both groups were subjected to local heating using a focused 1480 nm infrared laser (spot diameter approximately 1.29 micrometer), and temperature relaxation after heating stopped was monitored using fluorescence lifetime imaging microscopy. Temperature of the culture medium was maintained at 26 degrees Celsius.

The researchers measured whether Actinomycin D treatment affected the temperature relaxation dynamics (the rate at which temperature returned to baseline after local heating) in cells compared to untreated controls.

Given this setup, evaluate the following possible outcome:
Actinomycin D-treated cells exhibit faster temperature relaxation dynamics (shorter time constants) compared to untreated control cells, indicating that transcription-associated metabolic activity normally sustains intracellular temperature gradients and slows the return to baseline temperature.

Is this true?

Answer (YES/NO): YES